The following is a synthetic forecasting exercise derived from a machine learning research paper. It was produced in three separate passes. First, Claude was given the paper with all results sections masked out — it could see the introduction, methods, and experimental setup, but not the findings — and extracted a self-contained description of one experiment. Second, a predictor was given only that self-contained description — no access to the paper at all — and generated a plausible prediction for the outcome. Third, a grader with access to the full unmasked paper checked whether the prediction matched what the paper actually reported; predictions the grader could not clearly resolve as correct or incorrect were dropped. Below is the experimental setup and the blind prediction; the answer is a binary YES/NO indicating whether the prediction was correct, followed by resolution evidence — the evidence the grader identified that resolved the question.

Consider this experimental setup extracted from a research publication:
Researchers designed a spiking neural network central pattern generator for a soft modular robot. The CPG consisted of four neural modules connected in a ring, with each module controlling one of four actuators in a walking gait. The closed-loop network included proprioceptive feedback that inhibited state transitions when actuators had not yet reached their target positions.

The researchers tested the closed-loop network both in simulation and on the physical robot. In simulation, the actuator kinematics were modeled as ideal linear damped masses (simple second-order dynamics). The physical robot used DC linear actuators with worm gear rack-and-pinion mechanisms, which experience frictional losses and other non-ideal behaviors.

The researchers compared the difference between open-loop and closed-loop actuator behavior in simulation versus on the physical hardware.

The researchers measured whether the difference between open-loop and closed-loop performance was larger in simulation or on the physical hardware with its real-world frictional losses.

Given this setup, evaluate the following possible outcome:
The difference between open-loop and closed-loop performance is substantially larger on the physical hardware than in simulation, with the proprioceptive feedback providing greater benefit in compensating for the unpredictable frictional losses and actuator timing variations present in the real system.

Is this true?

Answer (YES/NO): YES